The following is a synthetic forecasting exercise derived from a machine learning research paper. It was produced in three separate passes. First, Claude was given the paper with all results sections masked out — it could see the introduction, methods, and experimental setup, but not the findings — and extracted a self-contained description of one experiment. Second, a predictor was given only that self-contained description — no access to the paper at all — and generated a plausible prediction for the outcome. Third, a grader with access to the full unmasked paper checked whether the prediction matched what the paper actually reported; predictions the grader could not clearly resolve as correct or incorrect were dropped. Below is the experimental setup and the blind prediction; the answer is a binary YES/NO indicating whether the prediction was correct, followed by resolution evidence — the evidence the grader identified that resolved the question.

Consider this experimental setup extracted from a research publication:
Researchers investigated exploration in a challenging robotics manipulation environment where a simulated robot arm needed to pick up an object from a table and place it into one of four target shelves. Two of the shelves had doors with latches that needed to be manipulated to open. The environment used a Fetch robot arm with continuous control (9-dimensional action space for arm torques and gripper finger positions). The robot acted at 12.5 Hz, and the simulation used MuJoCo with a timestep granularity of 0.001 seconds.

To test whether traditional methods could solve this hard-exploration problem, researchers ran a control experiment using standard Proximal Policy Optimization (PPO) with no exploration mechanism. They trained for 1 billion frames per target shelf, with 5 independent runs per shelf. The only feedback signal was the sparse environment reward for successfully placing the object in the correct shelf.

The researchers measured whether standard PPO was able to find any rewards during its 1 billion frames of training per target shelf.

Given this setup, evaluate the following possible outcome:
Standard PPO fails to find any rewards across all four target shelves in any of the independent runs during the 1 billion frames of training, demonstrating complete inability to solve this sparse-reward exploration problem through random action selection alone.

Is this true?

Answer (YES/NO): YES